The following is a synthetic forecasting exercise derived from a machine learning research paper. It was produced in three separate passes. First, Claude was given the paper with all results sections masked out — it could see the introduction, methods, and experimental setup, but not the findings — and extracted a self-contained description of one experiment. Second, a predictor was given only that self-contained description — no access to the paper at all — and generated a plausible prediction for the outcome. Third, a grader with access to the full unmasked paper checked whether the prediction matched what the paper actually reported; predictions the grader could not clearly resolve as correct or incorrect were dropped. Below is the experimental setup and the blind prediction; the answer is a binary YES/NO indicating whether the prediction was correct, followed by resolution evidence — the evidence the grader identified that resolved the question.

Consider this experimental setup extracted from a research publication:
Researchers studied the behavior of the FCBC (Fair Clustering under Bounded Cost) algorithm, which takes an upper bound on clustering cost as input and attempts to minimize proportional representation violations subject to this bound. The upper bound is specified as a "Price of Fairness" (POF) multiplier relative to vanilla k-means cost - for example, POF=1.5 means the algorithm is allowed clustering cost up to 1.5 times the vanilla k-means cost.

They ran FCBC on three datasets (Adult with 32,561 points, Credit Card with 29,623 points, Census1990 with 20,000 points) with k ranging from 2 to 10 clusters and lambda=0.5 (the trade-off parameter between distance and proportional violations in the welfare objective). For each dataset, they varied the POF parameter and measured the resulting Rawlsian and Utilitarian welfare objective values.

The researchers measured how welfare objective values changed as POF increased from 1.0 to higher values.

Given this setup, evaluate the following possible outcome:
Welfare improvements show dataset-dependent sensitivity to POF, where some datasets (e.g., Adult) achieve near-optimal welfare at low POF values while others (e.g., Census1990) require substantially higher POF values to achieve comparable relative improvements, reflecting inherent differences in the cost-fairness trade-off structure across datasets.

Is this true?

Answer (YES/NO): NO